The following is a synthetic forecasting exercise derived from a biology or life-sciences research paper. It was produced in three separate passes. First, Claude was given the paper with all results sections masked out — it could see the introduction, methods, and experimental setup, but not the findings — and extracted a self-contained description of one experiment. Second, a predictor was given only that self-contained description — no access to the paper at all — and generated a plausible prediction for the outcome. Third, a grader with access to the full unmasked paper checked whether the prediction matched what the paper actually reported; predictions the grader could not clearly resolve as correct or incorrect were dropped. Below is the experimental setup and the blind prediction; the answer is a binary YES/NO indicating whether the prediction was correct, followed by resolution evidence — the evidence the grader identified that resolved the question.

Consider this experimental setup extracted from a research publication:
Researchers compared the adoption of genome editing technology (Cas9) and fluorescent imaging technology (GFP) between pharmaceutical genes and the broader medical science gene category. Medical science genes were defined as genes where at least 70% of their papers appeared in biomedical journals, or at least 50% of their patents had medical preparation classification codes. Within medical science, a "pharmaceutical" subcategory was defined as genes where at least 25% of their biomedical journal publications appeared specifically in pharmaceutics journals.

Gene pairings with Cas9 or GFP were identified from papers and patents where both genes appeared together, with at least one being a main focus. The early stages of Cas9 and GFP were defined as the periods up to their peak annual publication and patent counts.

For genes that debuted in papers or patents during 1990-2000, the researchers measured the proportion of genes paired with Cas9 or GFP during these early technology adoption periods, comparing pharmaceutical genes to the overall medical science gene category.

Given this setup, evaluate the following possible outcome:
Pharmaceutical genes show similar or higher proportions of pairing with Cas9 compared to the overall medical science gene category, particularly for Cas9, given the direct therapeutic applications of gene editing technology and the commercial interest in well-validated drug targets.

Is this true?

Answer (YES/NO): NO